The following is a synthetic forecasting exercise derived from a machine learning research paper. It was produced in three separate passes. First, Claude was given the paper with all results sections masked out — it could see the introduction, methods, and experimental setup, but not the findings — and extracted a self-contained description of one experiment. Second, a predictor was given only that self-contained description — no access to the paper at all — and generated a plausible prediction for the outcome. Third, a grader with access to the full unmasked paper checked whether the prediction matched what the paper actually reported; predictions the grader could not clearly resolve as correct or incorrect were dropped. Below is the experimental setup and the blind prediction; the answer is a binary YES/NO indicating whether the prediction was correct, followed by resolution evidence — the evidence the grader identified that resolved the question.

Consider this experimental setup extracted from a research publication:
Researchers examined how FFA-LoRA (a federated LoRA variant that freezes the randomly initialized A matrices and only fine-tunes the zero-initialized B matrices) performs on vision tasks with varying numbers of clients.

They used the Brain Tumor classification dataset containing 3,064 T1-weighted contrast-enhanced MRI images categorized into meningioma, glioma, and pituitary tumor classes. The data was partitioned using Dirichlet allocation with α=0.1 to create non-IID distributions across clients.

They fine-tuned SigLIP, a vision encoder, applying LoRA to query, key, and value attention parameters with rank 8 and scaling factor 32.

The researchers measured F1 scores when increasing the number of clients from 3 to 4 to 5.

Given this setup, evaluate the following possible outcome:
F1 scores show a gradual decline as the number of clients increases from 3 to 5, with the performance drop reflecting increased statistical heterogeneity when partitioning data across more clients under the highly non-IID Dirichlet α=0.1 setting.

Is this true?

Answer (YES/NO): NO